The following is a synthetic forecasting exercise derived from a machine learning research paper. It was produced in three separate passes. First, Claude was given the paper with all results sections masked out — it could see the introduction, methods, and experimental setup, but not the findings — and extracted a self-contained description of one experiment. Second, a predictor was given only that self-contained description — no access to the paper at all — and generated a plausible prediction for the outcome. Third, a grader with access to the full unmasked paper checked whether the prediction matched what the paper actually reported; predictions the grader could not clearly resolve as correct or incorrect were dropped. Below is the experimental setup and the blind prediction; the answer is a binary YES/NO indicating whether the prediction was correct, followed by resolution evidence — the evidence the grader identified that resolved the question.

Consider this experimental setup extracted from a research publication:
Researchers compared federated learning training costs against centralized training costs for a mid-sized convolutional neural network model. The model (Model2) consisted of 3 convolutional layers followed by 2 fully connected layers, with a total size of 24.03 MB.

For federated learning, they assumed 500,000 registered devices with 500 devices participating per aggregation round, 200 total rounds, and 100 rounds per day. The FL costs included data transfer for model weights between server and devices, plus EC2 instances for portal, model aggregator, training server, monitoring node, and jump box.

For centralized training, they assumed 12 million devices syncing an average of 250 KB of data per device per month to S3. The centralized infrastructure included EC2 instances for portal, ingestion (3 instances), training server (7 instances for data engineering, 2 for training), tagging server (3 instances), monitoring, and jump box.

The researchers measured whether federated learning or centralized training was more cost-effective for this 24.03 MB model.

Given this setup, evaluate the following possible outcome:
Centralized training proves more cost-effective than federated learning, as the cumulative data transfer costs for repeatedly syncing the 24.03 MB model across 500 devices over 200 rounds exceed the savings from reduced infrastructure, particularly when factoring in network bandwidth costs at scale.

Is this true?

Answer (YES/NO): NO